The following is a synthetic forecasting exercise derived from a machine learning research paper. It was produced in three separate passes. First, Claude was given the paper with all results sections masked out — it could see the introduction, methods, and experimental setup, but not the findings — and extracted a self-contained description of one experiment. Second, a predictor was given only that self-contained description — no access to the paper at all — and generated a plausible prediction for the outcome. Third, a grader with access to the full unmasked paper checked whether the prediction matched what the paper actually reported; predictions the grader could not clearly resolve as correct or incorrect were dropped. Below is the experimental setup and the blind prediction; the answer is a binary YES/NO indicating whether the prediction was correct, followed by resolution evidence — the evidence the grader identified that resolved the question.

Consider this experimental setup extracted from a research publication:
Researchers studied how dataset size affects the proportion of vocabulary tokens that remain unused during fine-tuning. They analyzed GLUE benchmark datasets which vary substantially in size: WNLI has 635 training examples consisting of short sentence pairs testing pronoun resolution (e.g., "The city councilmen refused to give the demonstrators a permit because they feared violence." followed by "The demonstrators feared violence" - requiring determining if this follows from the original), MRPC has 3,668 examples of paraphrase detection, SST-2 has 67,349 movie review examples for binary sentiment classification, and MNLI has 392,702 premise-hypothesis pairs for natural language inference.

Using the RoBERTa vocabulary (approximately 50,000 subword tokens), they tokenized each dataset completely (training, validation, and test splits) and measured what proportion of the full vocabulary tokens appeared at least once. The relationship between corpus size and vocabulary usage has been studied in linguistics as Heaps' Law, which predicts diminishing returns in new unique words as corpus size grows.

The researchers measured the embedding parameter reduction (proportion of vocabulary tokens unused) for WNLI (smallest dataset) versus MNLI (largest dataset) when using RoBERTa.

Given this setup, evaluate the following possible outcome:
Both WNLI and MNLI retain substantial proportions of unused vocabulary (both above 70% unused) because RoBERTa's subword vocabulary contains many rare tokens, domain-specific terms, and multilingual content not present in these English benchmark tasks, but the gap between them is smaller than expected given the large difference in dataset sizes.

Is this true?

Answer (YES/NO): NO